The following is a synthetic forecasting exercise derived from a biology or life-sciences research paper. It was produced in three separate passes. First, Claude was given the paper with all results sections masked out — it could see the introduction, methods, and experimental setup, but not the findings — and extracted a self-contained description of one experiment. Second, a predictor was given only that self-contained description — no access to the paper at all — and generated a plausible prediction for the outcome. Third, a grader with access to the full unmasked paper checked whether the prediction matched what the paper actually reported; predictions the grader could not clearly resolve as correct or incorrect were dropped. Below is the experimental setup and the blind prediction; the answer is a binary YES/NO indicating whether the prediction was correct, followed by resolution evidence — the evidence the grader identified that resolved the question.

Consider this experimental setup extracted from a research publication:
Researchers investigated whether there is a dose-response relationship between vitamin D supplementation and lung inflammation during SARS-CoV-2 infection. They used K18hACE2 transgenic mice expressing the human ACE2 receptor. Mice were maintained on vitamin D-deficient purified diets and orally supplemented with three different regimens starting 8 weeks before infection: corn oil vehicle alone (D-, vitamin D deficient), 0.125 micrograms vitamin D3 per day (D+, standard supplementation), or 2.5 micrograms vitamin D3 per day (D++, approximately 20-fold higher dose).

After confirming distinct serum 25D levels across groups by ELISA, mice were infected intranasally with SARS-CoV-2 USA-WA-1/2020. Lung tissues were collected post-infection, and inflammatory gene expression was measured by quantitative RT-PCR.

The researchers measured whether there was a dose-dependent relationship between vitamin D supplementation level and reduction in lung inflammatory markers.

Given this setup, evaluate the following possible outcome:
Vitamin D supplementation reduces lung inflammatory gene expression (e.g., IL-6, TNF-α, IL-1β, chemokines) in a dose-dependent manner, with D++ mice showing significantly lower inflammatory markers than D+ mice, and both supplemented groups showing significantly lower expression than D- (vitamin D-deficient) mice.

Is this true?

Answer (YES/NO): NO